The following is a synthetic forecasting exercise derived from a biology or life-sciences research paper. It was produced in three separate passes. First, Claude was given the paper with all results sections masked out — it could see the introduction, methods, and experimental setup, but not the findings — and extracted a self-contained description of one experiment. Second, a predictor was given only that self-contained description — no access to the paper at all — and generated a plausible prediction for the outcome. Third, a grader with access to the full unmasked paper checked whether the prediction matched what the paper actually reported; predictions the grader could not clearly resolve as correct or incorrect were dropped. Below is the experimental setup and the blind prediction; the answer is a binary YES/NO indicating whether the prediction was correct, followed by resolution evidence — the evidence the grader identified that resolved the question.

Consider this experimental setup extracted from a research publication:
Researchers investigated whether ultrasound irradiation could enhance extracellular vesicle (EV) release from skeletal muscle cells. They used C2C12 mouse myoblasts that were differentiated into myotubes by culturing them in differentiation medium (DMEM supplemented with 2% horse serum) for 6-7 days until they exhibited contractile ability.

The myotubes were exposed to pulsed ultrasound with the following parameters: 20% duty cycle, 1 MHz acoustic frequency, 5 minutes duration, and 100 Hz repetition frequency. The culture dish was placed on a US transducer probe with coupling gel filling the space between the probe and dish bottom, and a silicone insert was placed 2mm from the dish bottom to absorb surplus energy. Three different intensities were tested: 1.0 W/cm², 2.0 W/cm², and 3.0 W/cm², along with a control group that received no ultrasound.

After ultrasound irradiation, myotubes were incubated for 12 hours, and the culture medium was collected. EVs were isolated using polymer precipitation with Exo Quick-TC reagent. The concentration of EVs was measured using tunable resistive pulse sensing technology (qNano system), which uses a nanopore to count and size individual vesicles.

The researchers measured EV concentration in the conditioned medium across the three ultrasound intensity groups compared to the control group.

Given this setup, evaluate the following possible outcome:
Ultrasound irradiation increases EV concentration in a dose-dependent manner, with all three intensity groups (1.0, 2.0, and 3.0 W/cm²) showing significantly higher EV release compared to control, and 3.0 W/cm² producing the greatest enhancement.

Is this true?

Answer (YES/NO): NO